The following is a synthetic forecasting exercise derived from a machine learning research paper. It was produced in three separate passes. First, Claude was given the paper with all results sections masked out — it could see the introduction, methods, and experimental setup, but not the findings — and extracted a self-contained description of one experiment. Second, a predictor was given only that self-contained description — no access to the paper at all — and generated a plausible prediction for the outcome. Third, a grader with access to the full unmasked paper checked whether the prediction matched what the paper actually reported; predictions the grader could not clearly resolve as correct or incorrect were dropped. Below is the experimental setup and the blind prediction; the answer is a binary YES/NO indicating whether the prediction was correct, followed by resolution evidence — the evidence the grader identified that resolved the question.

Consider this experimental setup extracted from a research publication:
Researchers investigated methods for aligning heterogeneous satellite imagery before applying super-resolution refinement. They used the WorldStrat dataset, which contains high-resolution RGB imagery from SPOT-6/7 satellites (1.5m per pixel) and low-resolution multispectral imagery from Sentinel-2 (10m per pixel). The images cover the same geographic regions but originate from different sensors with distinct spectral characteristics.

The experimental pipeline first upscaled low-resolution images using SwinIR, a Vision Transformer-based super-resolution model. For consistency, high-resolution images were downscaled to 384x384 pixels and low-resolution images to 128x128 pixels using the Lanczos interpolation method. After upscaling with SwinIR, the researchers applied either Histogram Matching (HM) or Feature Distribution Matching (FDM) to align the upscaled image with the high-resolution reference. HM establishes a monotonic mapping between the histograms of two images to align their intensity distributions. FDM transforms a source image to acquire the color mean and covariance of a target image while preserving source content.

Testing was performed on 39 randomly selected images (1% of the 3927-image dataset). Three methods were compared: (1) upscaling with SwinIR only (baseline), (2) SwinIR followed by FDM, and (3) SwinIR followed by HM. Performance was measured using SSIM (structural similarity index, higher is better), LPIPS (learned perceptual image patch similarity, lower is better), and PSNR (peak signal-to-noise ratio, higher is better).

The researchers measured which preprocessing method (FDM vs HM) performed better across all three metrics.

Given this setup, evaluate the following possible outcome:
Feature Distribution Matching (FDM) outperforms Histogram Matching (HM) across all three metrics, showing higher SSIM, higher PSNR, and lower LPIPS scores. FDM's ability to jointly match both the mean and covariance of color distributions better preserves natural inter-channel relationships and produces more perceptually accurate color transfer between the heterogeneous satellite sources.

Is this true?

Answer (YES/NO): NO